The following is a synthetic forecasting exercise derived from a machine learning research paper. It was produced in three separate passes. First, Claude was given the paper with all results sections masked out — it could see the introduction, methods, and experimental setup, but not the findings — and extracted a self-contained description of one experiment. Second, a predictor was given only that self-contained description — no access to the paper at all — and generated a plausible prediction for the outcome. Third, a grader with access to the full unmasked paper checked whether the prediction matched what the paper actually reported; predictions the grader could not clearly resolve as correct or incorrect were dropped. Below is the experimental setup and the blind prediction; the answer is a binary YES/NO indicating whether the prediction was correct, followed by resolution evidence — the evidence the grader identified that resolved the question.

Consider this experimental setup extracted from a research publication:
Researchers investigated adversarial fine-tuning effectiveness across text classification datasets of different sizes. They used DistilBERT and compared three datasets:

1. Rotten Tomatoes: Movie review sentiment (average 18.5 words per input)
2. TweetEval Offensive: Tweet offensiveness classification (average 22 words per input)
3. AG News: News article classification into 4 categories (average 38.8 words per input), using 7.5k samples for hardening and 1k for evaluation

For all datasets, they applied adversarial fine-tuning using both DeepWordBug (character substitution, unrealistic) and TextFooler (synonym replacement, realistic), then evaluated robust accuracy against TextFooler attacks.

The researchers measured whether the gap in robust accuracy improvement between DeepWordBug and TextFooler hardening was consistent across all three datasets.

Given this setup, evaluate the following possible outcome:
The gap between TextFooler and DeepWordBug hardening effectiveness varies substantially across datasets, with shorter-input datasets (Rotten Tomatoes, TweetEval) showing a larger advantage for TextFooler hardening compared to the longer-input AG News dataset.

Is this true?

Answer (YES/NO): NO